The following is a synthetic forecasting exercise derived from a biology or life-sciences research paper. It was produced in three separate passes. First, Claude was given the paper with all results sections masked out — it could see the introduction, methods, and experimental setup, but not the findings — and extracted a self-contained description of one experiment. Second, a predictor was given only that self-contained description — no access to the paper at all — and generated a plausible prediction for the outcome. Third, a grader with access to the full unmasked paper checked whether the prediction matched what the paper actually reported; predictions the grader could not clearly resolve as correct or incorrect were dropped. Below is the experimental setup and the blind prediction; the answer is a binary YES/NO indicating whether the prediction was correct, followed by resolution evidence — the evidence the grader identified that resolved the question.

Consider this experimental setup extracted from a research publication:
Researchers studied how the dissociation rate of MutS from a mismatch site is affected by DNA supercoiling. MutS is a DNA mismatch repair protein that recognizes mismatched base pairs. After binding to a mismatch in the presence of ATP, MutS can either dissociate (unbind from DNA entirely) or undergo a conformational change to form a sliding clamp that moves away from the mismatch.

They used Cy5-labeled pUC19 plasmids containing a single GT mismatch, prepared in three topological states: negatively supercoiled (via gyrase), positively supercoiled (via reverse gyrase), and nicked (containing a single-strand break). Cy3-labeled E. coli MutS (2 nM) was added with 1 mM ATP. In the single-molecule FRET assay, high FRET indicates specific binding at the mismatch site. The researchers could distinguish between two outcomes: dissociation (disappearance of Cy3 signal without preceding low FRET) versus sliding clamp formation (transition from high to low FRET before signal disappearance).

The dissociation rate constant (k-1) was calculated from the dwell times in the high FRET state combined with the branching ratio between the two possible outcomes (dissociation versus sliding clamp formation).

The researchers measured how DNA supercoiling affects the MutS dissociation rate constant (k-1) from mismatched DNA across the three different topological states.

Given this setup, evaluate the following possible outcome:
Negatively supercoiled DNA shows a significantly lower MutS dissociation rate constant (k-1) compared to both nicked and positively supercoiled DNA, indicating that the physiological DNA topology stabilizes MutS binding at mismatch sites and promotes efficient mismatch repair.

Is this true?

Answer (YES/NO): NO